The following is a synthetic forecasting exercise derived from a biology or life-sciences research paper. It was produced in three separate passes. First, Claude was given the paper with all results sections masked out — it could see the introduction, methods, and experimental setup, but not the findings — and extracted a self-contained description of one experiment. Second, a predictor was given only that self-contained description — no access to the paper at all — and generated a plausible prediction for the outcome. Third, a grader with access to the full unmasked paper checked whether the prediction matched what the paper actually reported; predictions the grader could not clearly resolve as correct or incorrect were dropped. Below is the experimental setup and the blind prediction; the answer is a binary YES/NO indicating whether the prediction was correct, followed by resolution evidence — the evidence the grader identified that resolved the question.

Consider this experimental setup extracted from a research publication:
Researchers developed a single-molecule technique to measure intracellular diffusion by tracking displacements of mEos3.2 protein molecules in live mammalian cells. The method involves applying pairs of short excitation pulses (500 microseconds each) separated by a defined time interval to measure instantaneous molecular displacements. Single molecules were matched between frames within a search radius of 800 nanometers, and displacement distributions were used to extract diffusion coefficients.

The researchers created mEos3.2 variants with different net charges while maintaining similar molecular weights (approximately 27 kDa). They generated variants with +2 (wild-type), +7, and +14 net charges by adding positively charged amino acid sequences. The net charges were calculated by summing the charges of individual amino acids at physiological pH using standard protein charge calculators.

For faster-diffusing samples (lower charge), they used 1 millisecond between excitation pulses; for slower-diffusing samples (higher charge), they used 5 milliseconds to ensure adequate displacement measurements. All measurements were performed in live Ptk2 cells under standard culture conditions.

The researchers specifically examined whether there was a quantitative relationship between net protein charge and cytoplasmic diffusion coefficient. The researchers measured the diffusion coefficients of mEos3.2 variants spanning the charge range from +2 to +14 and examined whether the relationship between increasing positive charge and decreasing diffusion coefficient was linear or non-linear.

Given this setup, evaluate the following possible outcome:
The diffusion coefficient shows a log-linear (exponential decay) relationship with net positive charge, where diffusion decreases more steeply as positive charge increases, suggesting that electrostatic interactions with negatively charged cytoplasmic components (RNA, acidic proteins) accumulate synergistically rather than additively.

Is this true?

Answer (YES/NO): NO